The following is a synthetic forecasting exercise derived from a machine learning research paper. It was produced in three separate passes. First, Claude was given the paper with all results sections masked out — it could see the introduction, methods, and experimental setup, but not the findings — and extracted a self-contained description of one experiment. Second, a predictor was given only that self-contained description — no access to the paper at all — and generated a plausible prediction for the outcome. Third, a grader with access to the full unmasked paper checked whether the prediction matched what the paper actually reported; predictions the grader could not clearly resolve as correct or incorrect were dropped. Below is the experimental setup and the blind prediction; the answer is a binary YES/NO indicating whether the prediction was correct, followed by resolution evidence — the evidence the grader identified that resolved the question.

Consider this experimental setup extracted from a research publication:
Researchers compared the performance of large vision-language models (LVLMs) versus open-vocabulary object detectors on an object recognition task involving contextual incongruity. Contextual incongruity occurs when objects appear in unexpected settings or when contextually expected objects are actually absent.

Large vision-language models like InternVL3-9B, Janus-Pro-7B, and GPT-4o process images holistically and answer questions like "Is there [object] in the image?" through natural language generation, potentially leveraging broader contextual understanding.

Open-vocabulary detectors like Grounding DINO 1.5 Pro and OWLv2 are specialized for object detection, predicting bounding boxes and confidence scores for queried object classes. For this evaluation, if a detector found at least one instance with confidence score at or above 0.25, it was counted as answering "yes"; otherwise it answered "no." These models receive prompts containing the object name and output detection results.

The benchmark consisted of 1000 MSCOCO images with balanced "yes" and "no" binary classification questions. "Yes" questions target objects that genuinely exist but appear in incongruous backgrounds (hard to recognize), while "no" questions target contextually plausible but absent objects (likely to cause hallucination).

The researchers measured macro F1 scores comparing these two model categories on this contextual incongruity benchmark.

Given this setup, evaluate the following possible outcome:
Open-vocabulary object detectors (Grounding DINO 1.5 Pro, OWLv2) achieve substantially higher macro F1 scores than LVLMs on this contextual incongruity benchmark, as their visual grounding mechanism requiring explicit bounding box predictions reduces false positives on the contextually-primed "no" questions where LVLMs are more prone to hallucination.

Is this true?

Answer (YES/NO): NO